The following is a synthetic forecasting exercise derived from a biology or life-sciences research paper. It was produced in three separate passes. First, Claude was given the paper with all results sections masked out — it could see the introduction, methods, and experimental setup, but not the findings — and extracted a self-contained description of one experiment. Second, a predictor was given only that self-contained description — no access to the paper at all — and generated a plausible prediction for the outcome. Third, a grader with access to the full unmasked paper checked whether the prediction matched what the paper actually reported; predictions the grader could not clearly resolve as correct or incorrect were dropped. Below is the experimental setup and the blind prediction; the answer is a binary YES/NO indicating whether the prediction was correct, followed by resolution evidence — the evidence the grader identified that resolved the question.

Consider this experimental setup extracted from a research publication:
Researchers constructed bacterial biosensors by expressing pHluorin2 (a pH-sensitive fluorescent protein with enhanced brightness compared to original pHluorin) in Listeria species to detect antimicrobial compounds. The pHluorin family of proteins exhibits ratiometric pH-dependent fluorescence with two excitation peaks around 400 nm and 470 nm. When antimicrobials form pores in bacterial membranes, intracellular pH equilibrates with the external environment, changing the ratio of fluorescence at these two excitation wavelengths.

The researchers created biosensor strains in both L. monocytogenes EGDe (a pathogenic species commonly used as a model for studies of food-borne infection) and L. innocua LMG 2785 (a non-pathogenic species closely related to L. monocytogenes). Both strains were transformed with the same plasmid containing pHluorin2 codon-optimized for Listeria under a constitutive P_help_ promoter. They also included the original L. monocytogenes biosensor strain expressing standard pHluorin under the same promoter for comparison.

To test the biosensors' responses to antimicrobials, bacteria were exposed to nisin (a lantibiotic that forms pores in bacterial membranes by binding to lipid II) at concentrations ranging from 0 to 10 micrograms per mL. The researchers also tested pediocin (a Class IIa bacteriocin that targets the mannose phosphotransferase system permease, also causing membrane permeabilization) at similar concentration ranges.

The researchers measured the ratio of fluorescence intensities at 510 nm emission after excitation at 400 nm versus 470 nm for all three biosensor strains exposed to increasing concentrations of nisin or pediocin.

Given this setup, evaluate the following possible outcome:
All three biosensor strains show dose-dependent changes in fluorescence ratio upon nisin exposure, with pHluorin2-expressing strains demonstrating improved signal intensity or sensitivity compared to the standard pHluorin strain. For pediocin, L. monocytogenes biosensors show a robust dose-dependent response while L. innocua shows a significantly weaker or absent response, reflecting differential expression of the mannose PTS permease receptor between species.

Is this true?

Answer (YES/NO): NO